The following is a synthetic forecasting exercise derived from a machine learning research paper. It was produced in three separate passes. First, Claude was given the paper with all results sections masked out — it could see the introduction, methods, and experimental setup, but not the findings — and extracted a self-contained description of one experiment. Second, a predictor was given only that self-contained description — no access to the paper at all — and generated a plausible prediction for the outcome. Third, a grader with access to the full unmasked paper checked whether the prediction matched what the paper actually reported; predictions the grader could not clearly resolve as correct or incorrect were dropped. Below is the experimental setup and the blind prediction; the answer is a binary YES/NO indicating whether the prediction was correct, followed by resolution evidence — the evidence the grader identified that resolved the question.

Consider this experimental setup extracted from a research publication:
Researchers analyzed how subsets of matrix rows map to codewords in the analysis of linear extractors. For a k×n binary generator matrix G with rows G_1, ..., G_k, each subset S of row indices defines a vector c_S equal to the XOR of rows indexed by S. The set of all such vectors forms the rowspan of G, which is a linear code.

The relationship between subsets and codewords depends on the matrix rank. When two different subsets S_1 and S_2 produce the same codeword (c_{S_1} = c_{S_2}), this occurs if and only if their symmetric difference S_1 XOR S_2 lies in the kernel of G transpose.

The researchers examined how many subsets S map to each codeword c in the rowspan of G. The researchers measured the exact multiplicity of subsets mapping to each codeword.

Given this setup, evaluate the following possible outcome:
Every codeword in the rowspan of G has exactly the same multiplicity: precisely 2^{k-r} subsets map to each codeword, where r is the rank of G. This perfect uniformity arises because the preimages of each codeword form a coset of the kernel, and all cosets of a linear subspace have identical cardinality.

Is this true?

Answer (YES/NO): YES